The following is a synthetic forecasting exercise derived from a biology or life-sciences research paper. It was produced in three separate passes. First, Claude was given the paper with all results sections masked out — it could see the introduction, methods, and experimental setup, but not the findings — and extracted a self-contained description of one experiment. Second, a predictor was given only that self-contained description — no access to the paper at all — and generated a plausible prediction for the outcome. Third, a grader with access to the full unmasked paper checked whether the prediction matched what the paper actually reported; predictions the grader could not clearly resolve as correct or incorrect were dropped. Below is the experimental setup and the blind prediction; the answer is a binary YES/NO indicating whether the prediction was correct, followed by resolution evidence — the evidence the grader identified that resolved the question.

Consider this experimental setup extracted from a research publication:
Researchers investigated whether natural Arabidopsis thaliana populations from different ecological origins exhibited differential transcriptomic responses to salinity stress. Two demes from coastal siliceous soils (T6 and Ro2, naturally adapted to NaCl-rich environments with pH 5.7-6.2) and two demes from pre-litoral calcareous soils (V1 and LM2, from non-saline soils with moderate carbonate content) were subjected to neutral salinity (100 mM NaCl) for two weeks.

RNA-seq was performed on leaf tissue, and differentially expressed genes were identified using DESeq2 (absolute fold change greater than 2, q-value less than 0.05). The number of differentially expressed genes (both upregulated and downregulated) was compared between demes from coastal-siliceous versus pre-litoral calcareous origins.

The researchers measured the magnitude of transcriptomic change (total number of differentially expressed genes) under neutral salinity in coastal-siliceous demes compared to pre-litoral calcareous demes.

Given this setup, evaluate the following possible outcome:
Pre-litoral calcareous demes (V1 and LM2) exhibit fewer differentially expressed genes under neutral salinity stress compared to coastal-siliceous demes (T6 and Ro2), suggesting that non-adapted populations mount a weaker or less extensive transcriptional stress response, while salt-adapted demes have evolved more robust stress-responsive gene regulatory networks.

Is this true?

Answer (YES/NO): NO